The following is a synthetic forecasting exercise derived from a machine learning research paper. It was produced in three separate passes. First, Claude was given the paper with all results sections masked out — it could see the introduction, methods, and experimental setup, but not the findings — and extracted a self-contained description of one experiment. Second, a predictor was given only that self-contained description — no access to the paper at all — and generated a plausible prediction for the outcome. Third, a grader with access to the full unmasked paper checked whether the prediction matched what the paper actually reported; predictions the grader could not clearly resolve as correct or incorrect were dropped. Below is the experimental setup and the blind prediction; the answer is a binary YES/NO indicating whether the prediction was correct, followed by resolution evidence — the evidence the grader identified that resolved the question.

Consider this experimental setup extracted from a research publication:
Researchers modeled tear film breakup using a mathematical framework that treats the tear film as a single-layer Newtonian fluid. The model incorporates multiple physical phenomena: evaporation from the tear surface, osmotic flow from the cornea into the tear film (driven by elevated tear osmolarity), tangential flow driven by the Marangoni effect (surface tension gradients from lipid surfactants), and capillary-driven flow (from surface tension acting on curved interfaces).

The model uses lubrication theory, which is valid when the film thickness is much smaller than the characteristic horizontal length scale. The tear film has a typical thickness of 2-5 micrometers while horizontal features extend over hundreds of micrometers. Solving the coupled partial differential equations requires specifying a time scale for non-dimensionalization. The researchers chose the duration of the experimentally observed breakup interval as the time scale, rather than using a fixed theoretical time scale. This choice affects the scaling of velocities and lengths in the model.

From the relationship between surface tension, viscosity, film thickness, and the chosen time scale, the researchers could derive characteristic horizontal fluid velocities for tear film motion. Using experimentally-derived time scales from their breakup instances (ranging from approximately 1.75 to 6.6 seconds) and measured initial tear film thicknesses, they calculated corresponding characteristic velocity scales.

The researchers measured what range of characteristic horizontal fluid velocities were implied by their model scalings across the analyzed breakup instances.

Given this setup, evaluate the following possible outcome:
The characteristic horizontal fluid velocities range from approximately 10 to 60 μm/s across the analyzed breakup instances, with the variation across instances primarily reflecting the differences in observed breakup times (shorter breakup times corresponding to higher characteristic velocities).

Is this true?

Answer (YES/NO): NO